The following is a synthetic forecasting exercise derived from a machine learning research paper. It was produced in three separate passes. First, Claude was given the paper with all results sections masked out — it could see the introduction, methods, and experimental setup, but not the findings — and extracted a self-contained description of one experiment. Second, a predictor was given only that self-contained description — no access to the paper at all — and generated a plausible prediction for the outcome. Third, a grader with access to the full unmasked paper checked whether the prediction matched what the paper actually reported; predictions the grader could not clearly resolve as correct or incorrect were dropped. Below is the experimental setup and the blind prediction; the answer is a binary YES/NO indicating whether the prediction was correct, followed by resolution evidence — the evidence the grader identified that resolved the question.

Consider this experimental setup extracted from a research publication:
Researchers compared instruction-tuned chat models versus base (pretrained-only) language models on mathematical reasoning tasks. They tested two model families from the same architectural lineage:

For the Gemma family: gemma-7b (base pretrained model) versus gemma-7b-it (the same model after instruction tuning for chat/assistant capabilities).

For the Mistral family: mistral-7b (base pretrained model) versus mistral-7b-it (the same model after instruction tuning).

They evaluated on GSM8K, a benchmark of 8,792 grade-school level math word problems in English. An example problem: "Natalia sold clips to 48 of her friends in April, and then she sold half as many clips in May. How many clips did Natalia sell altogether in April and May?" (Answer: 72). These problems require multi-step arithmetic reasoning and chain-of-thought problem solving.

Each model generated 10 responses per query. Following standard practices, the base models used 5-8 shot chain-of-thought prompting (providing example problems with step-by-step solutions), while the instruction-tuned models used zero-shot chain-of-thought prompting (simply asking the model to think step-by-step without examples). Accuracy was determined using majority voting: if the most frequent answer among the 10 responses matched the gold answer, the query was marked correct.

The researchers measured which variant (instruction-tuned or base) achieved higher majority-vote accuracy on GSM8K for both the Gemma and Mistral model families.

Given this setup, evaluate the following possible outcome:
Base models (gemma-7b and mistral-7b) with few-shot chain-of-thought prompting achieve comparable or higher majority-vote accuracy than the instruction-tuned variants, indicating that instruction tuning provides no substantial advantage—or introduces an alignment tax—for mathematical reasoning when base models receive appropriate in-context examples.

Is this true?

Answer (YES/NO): YES